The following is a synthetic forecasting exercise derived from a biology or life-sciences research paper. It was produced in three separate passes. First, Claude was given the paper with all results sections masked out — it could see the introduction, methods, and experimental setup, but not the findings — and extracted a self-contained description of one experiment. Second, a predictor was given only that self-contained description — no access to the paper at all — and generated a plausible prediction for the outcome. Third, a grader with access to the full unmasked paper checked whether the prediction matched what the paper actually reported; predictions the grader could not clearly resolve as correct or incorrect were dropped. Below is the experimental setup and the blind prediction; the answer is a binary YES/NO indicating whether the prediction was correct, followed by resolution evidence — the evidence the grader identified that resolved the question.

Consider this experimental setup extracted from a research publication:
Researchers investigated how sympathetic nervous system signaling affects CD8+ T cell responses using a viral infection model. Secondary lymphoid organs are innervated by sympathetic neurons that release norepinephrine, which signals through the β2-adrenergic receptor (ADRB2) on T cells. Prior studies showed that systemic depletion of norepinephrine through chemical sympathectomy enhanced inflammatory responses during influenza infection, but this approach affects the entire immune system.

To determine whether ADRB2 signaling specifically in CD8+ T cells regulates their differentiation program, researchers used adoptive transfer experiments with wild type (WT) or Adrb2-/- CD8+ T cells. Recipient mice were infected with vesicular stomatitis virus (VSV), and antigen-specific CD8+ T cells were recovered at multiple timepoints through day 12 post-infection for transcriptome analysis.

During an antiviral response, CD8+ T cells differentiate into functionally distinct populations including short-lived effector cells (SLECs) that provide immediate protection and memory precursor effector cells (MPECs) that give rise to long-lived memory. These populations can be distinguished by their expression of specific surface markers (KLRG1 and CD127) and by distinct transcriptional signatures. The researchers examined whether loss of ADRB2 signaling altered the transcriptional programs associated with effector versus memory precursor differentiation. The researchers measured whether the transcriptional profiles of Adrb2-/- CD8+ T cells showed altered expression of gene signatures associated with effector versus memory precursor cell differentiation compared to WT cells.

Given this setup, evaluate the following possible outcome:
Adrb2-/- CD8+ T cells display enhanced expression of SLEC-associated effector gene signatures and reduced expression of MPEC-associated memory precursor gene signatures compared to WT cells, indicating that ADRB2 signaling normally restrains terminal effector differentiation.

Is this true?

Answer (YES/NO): NO